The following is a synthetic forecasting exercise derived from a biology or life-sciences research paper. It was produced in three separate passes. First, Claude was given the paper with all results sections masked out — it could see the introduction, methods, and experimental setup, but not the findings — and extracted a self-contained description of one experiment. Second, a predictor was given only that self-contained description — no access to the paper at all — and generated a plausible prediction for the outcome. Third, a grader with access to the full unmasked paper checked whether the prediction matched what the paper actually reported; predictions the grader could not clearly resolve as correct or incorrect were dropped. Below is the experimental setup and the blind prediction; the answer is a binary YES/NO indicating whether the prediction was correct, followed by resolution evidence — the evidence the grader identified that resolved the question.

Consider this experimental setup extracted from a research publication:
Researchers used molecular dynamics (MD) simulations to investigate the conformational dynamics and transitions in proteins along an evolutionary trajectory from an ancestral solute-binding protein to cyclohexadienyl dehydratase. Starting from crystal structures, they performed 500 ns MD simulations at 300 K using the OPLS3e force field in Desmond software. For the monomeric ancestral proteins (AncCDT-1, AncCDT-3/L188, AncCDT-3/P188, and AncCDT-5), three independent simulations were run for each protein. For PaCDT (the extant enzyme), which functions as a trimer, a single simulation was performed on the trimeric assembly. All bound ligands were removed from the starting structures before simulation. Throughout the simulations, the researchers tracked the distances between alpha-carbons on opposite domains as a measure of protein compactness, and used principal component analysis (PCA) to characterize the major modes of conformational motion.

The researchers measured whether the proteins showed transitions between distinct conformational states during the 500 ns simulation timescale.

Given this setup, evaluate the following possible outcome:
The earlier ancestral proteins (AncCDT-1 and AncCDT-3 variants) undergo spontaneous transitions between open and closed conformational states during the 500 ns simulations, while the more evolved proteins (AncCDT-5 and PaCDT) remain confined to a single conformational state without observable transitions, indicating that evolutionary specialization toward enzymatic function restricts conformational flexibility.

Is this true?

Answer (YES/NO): NO